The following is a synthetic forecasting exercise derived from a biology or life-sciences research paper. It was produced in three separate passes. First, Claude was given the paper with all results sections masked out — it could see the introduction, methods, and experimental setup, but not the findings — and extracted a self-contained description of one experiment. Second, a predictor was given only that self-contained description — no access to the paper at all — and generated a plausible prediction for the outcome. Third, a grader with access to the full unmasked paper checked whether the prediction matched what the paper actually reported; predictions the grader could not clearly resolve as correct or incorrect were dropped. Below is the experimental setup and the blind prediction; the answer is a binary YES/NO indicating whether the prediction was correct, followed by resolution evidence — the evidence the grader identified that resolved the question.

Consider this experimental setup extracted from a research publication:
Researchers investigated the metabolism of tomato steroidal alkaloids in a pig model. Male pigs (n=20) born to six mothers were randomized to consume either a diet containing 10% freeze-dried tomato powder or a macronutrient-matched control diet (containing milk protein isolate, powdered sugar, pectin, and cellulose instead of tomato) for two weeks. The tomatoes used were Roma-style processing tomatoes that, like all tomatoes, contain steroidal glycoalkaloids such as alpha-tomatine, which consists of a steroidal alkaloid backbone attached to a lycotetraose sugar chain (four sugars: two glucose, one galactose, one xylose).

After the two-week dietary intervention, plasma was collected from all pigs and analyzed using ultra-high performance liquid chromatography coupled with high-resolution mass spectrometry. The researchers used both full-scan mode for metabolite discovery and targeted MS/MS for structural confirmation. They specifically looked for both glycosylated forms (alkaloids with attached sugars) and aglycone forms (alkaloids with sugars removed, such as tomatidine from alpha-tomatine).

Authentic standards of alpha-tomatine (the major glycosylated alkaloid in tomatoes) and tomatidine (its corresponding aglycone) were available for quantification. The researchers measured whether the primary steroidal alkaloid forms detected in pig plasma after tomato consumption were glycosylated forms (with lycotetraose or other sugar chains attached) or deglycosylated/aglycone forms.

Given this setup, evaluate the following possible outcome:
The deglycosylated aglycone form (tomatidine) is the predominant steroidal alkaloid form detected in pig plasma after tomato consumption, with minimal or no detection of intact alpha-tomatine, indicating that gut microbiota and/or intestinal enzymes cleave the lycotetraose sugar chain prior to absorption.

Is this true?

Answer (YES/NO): NO